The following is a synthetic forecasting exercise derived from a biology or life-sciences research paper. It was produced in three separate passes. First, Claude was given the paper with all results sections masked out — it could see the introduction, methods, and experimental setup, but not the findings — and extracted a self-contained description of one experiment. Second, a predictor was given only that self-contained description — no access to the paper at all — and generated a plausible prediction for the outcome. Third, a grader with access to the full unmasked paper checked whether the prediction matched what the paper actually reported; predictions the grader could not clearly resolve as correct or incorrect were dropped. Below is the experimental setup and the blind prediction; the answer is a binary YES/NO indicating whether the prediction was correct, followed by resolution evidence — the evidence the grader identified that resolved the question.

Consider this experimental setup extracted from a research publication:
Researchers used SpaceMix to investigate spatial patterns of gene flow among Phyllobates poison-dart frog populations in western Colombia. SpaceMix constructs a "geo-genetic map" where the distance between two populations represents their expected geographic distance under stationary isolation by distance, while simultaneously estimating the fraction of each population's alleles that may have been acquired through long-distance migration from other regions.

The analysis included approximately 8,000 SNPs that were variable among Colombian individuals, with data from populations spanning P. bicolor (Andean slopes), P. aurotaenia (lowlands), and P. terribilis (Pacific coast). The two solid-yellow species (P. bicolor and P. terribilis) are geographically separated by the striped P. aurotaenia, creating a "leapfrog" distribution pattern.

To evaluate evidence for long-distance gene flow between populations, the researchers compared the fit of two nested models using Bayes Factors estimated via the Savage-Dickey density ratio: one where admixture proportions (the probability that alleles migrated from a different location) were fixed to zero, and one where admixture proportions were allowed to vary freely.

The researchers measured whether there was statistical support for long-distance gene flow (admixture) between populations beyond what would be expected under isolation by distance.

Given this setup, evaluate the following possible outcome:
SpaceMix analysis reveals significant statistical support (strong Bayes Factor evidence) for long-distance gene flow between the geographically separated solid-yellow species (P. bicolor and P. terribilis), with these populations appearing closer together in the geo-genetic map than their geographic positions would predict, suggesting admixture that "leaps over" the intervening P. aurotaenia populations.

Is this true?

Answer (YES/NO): NO